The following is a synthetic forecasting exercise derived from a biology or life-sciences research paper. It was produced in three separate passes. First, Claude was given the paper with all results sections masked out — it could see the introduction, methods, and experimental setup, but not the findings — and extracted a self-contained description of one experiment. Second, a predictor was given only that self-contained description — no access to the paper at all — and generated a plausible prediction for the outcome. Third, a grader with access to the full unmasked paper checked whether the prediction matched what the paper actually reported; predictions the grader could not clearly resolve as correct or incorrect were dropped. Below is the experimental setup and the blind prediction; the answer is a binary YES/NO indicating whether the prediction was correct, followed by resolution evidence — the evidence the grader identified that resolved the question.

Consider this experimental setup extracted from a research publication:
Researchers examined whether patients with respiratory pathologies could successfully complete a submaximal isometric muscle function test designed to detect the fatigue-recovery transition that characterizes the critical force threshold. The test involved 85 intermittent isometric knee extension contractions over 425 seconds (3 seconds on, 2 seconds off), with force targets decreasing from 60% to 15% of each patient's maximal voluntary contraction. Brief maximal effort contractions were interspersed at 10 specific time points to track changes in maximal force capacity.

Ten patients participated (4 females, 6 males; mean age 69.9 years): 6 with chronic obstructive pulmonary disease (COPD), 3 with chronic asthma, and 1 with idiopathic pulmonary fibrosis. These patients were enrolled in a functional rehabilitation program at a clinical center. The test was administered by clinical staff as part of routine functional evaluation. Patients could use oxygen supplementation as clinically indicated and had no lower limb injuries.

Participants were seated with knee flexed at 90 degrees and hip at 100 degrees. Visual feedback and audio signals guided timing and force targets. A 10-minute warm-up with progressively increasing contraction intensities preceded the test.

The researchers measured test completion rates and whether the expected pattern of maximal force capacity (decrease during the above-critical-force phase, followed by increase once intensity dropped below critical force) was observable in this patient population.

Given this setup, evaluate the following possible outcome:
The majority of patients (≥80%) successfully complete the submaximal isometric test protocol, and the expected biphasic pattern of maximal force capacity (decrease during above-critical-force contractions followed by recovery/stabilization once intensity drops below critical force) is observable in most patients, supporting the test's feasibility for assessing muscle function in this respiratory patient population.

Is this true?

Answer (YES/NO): YES